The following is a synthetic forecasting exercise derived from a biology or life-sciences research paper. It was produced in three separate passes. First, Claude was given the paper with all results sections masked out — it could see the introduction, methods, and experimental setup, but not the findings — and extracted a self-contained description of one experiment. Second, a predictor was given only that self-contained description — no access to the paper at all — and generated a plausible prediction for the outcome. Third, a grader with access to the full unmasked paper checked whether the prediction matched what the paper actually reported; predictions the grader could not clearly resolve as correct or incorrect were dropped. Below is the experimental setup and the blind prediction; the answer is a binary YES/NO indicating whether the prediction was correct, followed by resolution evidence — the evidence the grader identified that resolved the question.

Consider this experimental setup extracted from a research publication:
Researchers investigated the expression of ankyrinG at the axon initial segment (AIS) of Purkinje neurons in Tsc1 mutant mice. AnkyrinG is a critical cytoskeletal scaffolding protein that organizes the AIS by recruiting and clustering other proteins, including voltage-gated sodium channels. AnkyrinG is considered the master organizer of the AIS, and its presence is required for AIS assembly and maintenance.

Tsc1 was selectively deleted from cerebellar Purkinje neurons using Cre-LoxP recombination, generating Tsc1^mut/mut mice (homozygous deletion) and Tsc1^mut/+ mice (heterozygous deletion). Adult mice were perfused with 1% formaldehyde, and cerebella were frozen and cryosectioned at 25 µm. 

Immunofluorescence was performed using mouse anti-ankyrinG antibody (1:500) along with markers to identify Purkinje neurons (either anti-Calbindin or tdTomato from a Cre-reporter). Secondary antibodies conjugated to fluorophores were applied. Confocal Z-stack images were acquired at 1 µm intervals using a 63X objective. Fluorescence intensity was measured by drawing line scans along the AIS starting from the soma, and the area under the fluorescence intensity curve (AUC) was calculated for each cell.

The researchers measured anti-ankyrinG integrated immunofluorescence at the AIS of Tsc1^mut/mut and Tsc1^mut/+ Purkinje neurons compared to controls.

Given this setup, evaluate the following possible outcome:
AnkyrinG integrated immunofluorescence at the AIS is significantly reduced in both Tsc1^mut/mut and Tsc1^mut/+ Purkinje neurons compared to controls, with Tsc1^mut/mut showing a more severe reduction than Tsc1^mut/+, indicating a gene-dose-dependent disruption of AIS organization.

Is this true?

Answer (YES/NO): YES